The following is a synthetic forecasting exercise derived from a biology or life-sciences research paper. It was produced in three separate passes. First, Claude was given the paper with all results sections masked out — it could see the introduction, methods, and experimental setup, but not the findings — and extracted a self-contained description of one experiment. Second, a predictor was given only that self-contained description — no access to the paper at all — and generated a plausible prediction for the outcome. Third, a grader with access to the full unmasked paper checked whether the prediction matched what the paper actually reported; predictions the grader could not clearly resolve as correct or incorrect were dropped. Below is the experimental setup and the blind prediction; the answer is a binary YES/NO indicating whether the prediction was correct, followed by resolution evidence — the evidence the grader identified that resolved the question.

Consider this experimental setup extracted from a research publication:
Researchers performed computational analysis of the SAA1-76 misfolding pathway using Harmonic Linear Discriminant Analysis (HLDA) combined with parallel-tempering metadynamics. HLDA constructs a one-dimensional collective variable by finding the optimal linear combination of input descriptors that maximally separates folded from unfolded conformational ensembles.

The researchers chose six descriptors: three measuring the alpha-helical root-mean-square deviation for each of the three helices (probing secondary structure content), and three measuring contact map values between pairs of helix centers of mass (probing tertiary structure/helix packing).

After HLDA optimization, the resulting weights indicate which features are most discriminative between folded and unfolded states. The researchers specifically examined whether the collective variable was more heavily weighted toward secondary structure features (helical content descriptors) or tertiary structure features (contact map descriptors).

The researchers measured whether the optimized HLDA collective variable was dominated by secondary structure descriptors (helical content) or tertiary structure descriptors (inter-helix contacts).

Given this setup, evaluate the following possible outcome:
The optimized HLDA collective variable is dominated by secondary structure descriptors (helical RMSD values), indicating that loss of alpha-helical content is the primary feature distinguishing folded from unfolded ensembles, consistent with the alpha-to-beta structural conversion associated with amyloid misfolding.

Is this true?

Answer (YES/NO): NO